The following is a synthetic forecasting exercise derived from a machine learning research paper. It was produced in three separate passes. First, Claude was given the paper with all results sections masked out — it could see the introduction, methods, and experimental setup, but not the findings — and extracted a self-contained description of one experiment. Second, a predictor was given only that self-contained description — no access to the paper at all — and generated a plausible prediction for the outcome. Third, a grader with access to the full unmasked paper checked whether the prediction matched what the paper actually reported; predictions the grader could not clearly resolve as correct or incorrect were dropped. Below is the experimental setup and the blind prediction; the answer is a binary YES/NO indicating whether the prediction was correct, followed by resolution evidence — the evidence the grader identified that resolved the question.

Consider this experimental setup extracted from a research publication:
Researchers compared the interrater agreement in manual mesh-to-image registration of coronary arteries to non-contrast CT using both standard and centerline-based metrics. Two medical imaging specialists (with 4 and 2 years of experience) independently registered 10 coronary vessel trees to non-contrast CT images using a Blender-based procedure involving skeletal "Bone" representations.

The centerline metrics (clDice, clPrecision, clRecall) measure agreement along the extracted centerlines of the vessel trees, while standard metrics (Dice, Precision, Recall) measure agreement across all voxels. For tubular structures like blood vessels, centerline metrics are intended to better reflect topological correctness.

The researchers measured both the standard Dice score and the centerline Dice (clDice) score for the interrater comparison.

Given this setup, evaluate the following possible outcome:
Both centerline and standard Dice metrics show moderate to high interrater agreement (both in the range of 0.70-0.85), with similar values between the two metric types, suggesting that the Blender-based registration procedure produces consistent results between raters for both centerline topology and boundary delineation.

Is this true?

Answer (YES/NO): NO